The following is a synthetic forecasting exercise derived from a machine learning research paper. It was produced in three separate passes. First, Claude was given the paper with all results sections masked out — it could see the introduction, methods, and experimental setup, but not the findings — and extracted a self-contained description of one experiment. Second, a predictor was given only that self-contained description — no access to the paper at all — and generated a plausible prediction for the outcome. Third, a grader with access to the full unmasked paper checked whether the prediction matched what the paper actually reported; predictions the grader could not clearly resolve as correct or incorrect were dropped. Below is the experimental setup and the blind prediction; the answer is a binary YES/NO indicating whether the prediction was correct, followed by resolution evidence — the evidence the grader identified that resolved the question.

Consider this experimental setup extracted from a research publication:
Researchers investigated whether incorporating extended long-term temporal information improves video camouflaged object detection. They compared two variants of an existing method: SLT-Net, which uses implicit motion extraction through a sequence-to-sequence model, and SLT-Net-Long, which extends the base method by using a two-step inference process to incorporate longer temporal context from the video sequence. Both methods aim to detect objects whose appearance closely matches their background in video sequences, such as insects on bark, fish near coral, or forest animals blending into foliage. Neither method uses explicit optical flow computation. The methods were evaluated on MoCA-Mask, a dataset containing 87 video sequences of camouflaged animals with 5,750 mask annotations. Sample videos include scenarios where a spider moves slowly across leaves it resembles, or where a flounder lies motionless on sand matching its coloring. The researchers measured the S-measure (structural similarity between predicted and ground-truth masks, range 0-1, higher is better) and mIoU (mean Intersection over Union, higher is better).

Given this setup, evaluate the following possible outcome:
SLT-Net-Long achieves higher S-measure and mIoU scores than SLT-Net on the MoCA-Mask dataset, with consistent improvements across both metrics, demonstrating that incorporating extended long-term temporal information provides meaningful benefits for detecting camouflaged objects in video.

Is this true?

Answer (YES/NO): NO